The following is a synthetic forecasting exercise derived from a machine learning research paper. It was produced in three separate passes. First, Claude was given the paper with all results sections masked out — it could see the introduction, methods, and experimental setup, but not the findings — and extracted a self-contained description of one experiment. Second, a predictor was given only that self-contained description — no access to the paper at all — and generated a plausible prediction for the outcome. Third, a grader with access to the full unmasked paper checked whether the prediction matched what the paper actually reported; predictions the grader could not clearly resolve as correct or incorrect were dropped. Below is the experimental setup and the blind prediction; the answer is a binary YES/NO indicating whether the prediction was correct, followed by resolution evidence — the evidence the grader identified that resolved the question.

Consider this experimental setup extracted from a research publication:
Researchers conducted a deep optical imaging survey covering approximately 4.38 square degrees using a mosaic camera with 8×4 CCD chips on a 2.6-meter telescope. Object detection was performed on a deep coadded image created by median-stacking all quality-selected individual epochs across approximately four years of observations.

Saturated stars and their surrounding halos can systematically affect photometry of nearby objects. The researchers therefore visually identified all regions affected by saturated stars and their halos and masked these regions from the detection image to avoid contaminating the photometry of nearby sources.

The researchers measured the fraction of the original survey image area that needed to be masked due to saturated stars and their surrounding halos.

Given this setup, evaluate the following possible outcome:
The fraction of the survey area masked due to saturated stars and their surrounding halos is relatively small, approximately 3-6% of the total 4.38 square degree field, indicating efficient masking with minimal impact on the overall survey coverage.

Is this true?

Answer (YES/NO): NO